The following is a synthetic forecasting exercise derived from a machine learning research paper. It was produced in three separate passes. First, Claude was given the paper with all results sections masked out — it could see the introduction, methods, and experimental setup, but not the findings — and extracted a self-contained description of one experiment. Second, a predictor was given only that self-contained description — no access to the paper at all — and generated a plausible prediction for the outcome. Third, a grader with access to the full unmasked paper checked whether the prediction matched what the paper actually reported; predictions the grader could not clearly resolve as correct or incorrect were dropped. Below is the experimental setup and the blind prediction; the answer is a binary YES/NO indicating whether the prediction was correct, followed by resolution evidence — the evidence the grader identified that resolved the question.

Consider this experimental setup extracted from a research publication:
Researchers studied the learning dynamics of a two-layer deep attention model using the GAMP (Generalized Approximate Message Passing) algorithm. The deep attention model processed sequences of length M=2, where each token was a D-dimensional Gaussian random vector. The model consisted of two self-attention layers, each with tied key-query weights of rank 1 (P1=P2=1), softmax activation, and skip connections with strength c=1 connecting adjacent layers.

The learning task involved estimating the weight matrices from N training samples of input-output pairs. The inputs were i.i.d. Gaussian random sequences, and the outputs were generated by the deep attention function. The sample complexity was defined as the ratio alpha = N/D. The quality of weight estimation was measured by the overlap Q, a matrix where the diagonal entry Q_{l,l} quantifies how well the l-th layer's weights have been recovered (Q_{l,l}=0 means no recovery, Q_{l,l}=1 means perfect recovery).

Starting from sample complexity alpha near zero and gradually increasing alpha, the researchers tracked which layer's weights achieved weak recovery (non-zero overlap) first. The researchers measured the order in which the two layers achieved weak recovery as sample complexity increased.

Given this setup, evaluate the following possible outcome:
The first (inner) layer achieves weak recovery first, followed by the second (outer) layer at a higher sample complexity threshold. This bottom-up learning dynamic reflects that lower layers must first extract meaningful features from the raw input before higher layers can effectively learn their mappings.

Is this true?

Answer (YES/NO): NO